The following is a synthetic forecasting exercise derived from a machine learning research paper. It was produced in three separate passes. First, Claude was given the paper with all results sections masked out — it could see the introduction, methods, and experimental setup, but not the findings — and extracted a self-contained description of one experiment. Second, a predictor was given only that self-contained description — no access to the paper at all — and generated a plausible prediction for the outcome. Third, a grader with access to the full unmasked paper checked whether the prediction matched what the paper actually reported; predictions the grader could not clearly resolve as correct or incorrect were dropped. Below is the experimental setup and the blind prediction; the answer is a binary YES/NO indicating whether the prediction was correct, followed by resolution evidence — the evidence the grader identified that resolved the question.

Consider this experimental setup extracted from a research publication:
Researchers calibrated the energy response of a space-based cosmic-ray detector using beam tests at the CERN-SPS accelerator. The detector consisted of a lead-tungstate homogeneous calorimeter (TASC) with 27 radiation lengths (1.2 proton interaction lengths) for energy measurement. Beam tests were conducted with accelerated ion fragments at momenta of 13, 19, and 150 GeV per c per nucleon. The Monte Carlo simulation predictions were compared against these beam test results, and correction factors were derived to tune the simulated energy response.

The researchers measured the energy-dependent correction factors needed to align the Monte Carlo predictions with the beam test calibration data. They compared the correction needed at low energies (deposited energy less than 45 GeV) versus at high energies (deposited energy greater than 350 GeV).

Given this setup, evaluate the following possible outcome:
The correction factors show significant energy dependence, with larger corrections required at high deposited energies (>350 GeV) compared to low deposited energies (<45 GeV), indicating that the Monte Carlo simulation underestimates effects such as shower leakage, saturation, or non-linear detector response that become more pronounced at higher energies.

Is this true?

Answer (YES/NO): NO